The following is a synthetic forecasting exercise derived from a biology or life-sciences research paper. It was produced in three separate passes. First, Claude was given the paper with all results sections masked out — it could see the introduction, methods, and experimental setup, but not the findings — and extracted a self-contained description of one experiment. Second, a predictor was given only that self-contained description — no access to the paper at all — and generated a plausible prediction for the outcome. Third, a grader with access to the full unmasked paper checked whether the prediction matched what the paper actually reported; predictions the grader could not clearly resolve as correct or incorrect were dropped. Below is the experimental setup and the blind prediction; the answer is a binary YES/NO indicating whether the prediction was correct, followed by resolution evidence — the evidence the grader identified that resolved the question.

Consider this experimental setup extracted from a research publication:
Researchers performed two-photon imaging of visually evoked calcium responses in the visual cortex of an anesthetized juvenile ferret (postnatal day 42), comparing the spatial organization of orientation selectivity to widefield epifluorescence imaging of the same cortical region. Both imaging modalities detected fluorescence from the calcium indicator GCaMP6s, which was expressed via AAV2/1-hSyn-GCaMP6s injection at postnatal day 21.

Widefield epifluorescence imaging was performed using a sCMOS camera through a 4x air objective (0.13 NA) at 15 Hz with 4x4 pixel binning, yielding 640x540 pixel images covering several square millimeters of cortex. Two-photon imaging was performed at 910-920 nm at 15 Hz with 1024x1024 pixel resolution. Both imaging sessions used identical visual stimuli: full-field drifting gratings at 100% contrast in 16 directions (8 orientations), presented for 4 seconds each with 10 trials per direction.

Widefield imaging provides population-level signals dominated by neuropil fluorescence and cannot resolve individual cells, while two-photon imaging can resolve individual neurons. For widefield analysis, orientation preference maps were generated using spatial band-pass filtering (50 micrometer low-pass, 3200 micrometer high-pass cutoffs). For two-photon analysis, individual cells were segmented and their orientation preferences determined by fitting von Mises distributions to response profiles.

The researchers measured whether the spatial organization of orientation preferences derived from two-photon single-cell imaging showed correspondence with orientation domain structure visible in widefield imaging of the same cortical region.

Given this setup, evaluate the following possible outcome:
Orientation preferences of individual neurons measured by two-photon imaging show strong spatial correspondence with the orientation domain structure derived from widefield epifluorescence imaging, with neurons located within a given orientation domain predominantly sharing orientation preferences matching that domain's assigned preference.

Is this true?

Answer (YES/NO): YES